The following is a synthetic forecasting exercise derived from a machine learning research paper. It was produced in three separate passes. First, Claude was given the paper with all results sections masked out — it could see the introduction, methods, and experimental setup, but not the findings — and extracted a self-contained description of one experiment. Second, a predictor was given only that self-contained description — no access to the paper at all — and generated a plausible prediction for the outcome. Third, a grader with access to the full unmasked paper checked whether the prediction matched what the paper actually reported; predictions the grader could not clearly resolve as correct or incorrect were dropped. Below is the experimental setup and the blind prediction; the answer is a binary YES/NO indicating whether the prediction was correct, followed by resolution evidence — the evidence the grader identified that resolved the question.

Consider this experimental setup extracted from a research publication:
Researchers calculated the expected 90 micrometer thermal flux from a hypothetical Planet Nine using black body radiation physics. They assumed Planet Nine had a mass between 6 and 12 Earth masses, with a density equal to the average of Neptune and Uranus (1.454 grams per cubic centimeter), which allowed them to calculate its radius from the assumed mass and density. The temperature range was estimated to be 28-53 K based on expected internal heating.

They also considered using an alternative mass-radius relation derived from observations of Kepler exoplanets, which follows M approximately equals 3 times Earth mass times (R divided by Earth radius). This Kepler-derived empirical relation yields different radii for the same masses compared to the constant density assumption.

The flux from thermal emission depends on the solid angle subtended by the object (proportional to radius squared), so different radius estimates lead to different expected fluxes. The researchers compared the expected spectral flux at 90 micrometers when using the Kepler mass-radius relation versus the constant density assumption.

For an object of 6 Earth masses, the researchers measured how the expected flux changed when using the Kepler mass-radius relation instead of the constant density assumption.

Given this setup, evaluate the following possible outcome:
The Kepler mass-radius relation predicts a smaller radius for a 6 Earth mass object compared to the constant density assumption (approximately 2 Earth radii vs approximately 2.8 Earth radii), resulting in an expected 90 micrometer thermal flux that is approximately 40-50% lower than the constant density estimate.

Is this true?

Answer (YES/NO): YES